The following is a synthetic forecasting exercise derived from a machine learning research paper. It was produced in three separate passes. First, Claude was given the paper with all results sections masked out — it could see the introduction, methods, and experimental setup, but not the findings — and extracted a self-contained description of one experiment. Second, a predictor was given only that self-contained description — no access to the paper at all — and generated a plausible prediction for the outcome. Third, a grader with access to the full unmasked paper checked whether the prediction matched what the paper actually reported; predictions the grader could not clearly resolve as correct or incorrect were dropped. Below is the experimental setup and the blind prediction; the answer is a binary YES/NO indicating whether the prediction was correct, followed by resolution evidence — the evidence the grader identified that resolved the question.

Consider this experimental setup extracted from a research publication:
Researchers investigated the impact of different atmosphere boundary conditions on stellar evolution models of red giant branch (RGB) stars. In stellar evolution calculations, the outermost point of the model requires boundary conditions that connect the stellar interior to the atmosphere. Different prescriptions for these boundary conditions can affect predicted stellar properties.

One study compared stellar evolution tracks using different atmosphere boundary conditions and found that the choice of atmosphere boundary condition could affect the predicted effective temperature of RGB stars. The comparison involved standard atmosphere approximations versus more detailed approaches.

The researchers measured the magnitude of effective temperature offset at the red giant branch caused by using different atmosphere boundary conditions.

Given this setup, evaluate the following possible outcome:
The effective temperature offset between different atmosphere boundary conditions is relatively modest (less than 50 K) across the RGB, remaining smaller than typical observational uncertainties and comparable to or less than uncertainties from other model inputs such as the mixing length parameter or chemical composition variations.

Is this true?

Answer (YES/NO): NO